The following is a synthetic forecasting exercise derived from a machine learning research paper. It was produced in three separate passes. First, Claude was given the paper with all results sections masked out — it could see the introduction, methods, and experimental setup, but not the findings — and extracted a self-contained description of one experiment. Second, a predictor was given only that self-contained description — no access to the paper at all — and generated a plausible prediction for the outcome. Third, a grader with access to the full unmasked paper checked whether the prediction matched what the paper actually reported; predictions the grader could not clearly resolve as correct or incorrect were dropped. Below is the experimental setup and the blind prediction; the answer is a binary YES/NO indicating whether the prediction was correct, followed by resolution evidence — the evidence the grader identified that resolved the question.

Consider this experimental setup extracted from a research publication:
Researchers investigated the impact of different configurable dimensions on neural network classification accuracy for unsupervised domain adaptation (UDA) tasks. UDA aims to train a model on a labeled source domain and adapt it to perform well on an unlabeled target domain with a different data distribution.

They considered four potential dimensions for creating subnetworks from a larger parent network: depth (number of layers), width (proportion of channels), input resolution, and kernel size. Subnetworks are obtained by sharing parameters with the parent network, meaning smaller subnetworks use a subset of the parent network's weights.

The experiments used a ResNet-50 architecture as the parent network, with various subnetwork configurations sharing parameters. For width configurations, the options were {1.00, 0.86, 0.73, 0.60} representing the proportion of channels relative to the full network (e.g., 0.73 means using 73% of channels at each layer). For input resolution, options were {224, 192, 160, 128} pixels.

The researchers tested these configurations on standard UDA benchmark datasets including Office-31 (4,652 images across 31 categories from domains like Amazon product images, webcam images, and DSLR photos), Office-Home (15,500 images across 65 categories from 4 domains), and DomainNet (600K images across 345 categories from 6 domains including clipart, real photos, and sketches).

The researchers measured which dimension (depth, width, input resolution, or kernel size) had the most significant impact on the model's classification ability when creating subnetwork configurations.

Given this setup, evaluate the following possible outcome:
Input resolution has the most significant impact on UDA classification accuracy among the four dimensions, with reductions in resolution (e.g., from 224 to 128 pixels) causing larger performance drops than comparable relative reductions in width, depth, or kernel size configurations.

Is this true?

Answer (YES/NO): NO